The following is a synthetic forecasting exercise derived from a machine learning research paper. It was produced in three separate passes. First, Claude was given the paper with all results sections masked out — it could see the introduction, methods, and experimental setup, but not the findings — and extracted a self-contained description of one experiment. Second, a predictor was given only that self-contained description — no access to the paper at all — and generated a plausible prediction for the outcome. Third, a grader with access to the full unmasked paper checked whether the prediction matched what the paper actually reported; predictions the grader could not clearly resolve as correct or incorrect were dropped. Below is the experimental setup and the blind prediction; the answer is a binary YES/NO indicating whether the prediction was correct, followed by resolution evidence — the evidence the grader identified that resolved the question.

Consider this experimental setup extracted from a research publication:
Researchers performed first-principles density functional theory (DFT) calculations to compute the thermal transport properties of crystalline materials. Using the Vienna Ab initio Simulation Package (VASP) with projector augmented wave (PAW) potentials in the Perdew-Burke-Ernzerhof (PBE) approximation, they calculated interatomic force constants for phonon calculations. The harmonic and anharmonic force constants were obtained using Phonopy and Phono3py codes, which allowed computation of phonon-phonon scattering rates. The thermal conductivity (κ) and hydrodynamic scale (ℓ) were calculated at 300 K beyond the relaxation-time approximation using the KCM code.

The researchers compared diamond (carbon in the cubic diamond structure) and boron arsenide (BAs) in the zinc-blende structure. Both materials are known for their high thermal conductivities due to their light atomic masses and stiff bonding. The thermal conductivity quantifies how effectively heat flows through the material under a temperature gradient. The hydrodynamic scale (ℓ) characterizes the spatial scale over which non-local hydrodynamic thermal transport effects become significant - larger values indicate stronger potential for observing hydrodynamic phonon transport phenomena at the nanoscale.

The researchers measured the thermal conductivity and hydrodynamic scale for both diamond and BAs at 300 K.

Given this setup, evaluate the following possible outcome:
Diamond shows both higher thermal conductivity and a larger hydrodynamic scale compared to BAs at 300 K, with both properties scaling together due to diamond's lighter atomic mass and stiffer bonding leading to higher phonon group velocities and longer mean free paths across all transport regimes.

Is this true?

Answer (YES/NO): NO